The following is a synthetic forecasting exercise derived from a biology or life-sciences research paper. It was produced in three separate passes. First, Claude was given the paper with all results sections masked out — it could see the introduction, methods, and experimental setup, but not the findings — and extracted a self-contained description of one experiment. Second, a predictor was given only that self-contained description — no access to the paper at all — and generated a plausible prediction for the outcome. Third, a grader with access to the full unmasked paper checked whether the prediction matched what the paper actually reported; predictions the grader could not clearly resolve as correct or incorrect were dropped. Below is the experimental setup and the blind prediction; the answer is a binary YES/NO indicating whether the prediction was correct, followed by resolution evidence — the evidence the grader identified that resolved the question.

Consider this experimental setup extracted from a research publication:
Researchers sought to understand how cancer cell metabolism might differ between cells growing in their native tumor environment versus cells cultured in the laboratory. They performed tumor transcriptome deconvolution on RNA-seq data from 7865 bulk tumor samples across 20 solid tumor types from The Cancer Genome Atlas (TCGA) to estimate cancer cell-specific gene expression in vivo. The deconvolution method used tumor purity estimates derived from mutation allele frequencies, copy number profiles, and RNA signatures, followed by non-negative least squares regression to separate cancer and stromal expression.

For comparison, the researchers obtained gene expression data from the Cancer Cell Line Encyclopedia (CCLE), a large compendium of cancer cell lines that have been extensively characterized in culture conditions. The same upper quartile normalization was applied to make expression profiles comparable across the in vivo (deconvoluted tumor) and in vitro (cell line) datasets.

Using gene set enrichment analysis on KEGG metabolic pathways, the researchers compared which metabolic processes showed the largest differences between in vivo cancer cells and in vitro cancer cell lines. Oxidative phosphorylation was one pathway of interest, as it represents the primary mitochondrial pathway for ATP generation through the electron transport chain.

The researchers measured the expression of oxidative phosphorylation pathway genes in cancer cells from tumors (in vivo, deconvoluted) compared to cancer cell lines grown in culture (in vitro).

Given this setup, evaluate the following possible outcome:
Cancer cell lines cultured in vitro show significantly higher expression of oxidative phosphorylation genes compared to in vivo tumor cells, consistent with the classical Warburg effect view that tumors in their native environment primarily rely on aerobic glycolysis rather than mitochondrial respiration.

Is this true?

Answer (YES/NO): NO